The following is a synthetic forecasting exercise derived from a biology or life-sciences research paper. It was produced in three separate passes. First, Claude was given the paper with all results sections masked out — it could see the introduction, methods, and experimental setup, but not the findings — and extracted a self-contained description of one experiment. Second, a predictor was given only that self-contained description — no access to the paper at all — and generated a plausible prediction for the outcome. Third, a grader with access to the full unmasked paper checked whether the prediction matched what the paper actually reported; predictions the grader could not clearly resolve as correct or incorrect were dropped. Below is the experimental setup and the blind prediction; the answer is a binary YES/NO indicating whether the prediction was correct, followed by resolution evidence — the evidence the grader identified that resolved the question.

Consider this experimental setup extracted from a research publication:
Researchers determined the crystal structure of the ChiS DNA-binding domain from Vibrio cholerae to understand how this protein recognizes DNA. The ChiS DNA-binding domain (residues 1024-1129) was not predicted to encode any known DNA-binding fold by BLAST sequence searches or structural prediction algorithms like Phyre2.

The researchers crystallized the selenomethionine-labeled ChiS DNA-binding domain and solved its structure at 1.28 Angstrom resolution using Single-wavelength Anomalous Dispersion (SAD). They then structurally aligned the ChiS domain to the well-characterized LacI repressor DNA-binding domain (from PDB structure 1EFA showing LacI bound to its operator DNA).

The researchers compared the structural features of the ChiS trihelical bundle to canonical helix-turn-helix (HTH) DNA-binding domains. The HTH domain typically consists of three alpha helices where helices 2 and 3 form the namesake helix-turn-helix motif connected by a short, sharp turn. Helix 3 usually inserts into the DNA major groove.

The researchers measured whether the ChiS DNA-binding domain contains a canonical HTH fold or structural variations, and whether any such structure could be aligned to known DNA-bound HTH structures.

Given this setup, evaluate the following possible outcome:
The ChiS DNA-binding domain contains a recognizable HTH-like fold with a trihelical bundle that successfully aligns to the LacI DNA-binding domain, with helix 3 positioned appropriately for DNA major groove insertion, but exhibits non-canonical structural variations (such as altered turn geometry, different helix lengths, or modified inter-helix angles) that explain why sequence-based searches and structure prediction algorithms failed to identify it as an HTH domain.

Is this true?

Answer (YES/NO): NO